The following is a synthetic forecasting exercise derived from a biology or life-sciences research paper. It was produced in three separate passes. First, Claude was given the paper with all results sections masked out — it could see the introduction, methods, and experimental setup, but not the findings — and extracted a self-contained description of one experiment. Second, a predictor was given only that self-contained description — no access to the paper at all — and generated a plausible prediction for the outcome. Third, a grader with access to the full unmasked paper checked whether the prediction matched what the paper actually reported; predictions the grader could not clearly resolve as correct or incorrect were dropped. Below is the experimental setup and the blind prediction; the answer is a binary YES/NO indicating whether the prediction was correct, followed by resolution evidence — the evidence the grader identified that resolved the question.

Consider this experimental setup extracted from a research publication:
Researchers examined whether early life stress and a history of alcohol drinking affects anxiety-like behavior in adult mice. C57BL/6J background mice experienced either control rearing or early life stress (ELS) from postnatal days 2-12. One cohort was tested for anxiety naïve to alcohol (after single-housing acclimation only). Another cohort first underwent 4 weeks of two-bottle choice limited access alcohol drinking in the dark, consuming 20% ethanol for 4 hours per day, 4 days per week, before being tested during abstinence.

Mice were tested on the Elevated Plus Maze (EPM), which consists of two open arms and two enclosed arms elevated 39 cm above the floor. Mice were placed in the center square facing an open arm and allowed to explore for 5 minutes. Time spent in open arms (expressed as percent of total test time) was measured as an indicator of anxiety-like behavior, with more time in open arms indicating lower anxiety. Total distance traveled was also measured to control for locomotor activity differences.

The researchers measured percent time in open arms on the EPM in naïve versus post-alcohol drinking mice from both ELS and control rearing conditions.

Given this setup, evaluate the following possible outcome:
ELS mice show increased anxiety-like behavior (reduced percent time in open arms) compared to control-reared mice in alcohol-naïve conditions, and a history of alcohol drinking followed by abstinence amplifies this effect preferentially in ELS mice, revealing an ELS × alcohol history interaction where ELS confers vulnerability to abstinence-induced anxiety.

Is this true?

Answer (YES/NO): NO